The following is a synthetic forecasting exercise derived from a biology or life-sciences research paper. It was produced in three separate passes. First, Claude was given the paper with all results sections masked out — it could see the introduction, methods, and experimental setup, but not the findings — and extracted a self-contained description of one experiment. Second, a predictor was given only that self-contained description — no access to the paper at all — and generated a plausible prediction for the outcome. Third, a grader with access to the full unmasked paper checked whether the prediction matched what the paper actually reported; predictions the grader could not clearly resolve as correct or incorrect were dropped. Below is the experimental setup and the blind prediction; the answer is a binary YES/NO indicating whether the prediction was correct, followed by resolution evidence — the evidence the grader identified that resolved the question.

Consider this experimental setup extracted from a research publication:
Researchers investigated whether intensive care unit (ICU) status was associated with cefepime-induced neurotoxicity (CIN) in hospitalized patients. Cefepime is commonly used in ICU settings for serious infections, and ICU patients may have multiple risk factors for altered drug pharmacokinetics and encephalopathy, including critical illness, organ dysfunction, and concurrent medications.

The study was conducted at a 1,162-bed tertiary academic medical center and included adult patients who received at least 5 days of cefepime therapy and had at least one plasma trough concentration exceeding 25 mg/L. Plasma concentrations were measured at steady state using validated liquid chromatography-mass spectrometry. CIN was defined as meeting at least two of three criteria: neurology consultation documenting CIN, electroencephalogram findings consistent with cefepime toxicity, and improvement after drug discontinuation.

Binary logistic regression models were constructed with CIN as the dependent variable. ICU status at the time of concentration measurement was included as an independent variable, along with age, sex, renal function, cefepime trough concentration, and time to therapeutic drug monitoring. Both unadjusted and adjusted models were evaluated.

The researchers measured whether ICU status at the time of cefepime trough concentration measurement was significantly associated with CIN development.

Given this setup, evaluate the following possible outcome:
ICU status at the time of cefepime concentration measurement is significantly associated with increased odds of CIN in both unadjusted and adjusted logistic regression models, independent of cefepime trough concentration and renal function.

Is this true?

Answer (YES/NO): NO